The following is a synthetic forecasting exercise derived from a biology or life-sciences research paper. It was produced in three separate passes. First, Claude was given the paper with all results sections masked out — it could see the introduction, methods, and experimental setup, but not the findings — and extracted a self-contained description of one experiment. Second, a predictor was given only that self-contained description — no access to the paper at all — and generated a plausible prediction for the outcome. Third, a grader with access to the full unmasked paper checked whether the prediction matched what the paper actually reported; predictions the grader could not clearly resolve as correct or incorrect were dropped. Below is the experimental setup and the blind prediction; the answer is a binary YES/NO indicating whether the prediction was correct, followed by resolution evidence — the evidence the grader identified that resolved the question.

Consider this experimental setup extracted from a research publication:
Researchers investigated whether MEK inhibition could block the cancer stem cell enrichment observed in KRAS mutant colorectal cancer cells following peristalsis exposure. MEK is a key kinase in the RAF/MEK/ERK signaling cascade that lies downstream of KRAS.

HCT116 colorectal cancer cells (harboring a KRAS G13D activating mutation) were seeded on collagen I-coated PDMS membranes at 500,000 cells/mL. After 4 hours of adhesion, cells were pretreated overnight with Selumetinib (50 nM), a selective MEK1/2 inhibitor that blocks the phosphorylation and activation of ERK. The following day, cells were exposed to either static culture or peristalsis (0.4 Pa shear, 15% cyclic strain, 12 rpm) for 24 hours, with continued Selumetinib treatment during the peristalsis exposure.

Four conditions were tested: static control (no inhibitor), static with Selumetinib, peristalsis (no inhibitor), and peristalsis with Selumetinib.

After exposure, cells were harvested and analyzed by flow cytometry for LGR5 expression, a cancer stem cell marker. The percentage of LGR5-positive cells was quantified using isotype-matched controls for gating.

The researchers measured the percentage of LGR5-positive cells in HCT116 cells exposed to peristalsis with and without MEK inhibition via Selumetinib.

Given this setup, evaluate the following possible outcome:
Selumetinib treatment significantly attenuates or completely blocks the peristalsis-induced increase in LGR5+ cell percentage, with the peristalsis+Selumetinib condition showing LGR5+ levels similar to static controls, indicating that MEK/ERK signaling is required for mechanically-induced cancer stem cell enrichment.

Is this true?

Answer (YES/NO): YES